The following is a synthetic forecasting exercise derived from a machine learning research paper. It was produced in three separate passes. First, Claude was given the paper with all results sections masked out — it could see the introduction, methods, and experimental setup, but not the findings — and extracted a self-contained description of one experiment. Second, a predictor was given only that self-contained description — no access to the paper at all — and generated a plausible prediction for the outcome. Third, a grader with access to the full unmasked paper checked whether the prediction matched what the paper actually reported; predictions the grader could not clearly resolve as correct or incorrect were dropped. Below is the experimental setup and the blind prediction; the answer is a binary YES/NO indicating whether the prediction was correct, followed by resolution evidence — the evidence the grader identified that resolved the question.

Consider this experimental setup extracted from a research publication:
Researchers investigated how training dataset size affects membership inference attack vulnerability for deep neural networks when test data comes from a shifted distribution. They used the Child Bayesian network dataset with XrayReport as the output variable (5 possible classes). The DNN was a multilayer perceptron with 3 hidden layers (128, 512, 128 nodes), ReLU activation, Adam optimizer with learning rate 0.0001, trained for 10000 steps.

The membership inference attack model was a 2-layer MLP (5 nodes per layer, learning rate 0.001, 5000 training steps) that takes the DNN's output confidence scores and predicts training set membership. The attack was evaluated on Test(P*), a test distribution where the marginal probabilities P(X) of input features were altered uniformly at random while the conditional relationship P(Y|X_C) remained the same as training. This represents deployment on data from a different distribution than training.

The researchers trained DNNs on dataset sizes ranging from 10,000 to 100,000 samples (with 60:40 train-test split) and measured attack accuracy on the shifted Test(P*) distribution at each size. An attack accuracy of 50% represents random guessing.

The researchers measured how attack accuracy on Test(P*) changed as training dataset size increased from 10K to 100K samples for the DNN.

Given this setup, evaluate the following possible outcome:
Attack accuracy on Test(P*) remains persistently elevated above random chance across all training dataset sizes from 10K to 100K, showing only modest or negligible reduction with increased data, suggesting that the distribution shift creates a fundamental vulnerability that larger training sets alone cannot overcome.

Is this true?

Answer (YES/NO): NO